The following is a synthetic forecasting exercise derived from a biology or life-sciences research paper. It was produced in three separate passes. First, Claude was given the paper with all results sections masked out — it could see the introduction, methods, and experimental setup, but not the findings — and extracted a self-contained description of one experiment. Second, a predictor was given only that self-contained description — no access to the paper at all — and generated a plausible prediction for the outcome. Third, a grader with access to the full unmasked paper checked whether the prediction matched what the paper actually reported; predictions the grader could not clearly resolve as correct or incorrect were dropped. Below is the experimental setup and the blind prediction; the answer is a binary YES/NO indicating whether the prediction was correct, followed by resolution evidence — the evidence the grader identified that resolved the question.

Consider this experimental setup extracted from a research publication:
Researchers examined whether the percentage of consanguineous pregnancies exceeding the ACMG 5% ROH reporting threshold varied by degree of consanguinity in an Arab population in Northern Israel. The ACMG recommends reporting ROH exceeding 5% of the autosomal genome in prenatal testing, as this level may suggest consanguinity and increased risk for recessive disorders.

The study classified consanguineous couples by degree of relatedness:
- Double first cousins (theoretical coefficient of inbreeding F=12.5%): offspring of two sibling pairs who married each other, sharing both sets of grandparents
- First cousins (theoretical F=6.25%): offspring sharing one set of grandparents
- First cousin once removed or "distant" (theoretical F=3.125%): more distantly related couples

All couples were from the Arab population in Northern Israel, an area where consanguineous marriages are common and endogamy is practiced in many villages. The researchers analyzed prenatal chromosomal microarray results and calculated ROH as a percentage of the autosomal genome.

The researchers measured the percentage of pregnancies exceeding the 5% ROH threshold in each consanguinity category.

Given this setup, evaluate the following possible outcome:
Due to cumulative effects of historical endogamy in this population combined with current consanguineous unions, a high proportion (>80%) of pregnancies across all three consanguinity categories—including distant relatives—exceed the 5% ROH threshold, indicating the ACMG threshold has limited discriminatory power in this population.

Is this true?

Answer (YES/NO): NO